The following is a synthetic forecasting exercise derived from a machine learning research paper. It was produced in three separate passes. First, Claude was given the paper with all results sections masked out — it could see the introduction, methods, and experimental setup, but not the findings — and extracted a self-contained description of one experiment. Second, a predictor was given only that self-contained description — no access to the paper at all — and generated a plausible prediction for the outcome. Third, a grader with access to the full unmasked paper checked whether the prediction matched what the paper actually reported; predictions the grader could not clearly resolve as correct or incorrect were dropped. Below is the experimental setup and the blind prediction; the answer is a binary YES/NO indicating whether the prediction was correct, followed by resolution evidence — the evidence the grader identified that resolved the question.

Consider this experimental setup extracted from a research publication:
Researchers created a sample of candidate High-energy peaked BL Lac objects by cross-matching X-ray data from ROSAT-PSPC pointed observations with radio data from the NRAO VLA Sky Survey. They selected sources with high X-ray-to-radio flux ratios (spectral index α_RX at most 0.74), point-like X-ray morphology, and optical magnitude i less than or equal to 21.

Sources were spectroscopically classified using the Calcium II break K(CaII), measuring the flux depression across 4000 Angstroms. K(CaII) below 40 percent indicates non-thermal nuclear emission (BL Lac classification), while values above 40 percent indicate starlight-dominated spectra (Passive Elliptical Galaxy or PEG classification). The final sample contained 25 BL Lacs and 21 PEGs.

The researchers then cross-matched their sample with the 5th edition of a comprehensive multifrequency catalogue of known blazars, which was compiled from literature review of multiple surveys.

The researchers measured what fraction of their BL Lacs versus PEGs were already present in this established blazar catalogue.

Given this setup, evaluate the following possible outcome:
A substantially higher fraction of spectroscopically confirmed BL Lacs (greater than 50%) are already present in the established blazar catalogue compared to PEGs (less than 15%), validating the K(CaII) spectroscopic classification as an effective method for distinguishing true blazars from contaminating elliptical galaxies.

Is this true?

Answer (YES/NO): YES